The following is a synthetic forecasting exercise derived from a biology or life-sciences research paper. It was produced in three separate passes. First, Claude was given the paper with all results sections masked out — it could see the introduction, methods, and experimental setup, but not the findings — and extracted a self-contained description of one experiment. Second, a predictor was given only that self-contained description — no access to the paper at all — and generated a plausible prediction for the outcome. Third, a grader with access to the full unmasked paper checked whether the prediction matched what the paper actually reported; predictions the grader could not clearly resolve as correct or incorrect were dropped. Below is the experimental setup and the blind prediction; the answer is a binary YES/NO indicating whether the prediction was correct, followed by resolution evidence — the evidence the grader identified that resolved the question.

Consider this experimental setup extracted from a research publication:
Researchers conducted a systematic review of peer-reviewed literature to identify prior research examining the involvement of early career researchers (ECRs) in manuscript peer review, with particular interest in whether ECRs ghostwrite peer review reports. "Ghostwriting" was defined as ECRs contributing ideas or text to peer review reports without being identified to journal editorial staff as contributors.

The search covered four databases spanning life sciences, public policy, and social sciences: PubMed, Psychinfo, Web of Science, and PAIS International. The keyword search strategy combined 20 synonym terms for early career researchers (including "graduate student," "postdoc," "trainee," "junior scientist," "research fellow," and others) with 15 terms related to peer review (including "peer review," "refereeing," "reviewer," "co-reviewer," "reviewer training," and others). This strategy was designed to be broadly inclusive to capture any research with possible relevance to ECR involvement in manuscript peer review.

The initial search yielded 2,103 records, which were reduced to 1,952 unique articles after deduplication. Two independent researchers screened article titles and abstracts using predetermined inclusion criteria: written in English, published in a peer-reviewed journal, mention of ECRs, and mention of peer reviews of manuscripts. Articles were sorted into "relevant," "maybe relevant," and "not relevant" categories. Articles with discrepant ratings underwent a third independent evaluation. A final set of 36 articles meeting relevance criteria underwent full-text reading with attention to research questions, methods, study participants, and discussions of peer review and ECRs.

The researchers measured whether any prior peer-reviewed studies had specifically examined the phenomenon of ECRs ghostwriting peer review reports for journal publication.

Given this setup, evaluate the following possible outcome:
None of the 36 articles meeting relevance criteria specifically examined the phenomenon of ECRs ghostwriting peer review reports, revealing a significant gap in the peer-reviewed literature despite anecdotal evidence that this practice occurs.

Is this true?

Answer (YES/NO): YES